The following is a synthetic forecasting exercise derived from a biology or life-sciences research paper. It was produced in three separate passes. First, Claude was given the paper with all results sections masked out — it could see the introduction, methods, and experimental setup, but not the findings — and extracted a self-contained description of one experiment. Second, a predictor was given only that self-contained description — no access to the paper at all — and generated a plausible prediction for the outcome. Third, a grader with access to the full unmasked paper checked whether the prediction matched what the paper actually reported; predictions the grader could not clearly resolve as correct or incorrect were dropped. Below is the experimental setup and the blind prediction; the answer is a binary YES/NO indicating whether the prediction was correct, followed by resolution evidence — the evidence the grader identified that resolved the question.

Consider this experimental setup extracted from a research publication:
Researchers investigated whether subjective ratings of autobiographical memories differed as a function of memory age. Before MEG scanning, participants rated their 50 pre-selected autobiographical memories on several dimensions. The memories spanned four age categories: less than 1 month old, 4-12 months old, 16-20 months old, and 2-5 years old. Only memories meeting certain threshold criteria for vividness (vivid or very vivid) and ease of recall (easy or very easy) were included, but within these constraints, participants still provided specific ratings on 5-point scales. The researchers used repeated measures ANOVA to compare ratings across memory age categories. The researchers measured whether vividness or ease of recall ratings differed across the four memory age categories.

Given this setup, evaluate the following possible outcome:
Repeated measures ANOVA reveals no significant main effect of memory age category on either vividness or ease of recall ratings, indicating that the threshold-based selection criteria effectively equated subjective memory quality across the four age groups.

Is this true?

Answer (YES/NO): YES